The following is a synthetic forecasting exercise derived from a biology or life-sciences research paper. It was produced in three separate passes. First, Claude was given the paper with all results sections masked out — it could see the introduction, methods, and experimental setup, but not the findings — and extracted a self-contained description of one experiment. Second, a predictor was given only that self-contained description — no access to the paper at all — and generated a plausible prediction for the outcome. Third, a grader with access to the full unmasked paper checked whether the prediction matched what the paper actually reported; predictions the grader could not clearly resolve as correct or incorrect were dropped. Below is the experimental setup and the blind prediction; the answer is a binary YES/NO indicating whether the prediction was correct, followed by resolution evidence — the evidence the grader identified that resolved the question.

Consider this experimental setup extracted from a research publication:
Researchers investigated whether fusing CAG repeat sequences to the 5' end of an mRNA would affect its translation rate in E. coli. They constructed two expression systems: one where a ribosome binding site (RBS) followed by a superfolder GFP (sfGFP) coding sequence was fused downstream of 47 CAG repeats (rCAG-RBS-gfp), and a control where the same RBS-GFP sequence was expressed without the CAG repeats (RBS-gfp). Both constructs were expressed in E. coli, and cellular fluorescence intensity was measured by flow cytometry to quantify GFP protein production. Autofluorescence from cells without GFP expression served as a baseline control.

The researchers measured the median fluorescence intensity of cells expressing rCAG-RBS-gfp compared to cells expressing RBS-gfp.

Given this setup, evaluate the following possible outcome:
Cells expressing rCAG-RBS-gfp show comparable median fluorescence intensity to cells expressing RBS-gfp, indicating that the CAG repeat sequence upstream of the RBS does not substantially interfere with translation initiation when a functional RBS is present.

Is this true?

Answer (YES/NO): NO